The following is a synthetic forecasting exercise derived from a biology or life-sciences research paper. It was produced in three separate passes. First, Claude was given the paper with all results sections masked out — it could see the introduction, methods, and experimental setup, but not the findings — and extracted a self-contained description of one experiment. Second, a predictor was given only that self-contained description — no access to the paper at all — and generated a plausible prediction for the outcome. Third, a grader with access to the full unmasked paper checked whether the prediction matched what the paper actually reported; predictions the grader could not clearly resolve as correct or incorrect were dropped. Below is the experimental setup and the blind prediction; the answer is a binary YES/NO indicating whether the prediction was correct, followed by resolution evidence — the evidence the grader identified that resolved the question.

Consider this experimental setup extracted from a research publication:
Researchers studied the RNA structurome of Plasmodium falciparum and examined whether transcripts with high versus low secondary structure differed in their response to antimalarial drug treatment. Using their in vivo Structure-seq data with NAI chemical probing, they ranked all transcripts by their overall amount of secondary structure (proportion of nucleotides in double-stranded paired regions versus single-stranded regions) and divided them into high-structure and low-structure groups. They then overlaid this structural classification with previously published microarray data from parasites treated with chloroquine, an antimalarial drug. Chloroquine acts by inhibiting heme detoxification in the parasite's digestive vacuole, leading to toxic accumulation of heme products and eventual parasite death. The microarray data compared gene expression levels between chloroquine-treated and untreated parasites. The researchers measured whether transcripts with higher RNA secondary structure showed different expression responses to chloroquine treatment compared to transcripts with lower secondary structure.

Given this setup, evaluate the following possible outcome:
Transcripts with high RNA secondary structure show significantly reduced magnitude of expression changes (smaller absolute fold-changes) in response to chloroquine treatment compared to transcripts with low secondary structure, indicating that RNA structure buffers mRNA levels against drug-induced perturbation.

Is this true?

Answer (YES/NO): NO